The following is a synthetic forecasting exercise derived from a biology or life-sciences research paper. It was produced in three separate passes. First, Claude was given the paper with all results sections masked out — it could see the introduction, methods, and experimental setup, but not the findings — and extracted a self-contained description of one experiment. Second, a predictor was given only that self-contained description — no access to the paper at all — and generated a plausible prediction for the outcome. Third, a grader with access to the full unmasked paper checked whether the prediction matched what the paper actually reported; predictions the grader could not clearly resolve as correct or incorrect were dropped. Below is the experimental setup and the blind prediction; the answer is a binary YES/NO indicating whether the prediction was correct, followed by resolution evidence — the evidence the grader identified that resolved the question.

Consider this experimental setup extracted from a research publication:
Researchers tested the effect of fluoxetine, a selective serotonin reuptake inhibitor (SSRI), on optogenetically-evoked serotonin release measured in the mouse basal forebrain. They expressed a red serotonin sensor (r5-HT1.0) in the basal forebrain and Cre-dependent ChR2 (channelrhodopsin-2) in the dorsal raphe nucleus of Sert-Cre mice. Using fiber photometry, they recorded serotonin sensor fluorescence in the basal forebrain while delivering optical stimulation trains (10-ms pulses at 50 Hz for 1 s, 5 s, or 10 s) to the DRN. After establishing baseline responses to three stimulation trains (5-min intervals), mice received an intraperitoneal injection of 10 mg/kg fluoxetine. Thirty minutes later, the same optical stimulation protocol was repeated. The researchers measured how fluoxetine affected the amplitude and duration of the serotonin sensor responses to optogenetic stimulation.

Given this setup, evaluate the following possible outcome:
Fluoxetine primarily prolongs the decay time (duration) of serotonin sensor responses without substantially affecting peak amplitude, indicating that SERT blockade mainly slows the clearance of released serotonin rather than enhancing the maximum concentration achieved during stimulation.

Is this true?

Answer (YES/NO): NO